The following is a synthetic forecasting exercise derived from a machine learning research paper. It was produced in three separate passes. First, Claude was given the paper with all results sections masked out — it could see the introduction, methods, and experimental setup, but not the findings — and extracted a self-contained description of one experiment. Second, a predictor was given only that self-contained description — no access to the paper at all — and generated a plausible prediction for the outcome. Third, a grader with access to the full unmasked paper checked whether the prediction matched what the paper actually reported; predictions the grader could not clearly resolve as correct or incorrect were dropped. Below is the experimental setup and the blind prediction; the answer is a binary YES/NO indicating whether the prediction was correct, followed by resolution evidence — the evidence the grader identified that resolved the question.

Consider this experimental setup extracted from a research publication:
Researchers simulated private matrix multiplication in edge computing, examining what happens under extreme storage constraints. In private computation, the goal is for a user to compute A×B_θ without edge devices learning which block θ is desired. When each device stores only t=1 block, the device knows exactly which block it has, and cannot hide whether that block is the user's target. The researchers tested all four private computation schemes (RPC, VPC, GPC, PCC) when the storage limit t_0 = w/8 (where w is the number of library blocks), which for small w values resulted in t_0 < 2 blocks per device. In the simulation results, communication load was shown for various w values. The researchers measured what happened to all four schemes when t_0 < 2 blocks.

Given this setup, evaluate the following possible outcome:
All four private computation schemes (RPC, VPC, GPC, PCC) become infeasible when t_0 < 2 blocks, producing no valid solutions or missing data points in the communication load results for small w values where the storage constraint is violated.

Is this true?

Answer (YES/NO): YES